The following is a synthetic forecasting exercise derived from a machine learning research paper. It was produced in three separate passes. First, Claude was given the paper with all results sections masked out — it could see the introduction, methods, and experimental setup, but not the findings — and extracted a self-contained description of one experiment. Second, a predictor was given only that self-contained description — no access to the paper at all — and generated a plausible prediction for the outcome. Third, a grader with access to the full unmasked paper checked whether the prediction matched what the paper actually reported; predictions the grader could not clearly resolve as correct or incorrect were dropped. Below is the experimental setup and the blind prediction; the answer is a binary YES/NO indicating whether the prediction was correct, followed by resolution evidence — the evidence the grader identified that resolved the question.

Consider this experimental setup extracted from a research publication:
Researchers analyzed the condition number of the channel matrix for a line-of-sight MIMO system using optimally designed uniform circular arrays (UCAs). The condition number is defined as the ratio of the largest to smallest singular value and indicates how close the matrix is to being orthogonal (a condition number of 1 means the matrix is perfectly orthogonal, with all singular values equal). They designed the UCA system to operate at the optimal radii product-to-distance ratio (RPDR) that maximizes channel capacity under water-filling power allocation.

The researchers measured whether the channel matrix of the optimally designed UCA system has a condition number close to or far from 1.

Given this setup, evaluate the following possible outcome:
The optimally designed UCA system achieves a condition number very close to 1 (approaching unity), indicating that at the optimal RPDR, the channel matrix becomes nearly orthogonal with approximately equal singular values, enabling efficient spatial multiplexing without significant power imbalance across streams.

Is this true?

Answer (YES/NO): NO